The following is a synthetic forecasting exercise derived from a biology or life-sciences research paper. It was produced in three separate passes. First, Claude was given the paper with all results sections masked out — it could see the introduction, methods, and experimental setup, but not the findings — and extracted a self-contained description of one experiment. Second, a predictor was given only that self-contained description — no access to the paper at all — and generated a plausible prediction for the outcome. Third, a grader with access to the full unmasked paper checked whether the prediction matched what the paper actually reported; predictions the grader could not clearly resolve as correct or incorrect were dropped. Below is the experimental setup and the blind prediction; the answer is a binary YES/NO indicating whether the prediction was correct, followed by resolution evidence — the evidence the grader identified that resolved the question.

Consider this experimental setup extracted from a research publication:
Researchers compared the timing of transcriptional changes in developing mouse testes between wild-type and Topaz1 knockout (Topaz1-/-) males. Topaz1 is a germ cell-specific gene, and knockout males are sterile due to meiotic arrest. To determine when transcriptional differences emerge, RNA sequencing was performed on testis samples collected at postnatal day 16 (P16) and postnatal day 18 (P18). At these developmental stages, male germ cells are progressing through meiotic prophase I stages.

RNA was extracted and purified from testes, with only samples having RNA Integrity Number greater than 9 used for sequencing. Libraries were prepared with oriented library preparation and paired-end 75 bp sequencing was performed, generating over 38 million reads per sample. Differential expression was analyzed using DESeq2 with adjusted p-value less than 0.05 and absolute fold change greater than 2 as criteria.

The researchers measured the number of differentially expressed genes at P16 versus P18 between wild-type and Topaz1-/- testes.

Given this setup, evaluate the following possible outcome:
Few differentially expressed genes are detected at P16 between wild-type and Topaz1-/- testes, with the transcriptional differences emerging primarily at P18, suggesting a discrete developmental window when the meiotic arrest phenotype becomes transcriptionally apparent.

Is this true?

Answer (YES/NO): NO